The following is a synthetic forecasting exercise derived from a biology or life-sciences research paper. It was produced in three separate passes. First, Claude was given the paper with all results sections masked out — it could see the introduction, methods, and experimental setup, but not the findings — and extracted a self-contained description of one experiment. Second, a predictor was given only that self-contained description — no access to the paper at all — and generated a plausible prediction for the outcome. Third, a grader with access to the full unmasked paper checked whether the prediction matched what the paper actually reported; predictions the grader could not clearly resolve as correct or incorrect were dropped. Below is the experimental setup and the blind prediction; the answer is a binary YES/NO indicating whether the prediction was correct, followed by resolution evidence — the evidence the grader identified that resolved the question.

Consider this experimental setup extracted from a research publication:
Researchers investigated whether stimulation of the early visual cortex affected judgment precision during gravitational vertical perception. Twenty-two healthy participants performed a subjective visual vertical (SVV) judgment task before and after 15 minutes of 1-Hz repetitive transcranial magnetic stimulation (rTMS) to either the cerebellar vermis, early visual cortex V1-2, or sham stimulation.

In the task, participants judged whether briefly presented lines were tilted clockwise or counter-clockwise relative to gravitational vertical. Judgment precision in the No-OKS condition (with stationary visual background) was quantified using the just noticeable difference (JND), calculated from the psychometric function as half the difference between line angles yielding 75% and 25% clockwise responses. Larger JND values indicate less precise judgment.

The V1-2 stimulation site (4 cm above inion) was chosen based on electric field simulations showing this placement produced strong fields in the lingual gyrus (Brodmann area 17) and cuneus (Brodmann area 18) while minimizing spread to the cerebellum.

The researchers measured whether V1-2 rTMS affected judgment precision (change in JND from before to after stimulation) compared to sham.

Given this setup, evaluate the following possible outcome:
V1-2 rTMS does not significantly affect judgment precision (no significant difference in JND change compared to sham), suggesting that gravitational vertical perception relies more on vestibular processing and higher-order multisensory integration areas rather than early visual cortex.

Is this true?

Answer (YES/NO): YES